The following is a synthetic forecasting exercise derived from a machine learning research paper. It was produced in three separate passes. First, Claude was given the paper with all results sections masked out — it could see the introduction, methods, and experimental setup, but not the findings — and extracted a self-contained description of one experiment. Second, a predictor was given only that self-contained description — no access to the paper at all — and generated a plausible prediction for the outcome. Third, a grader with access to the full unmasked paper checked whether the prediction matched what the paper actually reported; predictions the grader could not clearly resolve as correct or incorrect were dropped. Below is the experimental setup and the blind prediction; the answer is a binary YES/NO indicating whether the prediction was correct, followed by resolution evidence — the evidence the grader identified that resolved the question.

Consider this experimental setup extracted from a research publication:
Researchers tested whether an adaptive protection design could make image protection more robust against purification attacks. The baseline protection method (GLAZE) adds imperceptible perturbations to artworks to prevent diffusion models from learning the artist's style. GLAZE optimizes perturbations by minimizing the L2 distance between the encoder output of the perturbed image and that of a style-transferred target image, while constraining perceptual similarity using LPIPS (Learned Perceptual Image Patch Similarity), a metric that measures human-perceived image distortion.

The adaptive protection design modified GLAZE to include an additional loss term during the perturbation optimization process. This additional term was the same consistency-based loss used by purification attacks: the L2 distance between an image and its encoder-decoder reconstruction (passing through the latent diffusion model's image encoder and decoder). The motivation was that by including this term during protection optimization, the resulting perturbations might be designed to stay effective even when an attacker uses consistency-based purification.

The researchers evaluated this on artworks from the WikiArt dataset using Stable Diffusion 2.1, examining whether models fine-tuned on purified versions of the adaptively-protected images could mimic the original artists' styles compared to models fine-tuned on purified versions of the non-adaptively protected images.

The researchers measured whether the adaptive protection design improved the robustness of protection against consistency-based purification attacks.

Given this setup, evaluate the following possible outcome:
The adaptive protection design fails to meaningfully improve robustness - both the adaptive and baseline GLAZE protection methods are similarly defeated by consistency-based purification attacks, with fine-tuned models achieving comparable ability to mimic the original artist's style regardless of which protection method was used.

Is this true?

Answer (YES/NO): YES